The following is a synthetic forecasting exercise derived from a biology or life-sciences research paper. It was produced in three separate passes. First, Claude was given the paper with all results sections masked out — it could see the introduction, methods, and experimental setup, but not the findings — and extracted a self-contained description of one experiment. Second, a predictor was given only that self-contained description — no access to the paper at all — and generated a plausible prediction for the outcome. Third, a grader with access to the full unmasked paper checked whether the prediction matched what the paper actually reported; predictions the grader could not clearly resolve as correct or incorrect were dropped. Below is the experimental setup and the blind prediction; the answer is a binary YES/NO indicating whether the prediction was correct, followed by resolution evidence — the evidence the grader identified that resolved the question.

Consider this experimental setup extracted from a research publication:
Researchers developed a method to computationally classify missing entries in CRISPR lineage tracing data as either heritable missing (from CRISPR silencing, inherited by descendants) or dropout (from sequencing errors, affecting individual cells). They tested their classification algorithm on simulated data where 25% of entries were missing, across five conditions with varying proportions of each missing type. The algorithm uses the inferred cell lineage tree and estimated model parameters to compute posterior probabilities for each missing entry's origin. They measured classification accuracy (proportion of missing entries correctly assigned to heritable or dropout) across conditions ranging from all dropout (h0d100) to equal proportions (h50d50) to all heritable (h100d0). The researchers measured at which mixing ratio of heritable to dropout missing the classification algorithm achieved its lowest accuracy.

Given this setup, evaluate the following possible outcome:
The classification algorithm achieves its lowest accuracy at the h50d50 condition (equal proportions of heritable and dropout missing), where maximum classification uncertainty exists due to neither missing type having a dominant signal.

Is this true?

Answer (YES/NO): YES